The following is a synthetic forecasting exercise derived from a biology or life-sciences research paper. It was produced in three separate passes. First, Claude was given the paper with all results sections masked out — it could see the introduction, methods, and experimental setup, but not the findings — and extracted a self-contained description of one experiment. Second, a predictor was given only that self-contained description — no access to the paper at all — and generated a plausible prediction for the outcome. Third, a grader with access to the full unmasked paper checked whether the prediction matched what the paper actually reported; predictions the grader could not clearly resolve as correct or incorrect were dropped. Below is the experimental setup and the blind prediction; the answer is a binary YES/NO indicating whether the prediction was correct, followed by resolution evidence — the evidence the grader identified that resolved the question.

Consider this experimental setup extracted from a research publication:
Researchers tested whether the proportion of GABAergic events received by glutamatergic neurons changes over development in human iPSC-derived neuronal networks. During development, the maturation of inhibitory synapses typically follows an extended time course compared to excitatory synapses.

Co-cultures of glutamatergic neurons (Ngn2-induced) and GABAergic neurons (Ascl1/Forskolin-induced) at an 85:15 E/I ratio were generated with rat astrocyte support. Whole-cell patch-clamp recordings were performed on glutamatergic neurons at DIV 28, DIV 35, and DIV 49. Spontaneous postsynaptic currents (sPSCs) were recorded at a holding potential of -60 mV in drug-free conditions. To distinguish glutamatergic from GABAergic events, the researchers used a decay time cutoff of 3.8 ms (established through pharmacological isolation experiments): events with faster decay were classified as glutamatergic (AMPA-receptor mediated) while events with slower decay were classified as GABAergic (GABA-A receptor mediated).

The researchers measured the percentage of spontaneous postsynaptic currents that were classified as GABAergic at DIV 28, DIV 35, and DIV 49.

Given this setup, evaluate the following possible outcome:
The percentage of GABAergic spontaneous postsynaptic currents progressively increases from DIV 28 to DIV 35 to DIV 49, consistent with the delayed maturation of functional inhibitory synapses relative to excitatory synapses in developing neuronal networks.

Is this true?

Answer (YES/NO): YES